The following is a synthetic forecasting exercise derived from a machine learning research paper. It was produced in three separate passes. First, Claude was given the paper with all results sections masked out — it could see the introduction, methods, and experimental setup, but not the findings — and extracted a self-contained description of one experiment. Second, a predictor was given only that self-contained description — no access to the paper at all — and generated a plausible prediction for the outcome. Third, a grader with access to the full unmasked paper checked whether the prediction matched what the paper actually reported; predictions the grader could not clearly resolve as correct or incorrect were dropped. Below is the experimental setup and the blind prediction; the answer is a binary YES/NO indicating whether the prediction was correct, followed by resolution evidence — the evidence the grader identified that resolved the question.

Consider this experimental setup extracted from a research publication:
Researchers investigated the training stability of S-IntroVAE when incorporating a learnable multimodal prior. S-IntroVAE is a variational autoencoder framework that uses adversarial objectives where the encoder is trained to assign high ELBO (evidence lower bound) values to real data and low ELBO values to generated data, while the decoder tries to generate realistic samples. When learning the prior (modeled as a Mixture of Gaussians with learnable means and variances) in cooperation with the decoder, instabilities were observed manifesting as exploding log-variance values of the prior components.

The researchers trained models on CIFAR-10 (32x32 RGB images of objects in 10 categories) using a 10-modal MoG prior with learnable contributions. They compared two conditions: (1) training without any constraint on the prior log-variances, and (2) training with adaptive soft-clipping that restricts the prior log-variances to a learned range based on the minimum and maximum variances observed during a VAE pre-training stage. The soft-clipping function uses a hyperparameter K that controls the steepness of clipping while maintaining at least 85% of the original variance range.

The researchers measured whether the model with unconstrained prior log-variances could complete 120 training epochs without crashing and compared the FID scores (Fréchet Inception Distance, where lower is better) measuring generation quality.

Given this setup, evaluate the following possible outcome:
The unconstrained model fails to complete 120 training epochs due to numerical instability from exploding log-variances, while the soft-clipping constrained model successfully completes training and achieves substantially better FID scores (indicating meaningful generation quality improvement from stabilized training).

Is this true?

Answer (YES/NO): YES